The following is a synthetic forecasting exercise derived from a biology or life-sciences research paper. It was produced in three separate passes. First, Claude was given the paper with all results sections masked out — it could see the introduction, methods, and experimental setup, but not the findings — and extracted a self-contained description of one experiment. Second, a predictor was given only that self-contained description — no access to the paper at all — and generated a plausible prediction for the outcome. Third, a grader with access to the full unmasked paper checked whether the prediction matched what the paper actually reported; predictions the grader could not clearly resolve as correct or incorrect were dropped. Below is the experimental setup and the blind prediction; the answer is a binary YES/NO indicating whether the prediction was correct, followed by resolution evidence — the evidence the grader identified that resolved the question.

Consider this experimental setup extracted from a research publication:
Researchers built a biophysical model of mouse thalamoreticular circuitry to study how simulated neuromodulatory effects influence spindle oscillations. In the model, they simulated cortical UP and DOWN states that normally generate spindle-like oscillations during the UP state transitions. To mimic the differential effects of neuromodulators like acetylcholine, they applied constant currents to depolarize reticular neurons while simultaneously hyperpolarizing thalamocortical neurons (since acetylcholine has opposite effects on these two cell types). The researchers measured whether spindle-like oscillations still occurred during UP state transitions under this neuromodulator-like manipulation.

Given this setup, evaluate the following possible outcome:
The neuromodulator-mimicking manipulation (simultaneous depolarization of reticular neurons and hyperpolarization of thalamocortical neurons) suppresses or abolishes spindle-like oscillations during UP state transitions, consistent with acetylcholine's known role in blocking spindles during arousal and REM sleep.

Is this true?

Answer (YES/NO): YES